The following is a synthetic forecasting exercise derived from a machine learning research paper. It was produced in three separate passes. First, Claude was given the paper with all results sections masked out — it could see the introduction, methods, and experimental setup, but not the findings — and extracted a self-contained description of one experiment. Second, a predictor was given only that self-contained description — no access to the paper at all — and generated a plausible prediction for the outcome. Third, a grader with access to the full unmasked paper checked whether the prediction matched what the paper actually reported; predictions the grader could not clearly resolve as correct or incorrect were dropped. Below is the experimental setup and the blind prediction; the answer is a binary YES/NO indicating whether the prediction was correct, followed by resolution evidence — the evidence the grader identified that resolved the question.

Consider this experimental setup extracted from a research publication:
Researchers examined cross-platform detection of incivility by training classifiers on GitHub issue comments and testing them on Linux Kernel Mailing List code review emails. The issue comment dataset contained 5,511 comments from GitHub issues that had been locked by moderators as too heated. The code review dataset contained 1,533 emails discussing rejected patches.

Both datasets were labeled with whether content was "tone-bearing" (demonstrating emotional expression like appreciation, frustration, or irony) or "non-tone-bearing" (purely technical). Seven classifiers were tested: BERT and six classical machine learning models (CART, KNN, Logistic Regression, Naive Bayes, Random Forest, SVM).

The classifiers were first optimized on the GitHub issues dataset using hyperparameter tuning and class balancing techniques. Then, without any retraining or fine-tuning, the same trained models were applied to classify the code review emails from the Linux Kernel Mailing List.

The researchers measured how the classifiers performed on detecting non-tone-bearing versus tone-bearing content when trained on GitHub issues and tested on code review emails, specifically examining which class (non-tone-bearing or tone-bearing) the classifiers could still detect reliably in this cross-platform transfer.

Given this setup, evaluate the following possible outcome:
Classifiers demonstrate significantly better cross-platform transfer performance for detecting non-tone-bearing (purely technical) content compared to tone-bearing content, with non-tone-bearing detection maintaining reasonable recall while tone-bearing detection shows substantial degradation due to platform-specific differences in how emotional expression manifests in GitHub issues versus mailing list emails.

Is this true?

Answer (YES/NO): YES